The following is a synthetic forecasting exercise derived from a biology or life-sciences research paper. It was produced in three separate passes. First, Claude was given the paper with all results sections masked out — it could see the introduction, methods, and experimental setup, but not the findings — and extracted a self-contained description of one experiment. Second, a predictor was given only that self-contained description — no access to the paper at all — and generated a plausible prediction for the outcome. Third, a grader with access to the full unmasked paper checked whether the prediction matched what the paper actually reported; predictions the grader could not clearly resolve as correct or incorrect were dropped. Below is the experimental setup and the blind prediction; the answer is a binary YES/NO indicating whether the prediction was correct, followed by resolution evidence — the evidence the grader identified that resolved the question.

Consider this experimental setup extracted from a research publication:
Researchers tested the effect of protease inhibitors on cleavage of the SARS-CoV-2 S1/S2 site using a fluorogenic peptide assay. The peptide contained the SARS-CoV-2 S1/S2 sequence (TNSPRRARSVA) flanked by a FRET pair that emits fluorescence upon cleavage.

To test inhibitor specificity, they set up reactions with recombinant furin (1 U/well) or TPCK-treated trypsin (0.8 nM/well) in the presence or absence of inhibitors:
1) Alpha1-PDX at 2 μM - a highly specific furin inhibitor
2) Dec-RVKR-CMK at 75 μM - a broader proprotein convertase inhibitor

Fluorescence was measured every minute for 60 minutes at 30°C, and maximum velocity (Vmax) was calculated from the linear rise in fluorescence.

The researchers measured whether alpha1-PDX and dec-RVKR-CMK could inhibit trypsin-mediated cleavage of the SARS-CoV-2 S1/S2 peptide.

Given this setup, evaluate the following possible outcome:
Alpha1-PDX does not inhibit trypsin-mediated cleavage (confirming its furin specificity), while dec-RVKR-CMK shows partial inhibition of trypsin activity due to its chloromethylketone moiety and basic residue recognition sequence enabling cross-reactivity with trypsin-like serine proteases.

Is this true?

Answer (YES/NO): NO